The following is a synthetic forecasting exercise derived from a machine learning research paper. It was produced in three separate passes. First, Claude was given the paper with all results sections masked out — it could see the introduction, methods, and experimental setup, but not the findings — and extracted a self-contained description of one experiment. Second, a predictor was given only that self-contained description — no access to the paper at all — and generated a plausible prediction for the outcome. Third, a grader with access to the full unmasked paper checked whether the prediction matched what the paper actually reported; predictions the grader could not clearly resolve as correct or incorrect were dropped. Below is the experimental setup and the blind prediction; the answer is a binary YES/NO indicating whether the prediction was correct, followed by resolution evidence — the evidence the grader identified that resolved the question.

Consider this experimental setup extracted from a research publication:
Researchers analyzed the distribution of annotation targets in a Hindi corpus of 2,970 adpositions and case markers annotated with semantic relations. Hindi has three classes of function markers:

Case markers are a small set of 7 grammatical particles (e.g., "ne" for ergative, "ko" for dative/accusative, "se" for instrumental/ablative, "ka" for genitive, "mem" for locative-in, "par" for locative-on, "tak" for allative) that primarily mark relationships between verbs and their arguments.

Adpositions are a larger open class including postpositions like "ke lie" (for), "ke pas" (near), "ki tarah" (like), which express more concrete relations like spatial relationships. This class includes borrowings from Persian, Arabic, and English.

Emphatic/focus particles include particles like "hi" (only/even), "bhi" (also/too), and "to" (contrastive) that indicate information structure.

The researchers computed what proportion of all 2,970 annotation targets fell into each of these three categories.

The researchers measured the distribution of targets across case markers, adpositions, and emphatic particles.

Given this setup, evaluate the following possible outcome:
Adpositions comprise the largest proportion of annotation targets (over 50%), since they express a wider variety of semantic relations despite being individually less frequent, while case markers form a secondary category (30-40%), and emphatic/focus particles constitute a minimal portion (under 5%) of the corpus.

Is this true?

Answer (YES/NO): NO